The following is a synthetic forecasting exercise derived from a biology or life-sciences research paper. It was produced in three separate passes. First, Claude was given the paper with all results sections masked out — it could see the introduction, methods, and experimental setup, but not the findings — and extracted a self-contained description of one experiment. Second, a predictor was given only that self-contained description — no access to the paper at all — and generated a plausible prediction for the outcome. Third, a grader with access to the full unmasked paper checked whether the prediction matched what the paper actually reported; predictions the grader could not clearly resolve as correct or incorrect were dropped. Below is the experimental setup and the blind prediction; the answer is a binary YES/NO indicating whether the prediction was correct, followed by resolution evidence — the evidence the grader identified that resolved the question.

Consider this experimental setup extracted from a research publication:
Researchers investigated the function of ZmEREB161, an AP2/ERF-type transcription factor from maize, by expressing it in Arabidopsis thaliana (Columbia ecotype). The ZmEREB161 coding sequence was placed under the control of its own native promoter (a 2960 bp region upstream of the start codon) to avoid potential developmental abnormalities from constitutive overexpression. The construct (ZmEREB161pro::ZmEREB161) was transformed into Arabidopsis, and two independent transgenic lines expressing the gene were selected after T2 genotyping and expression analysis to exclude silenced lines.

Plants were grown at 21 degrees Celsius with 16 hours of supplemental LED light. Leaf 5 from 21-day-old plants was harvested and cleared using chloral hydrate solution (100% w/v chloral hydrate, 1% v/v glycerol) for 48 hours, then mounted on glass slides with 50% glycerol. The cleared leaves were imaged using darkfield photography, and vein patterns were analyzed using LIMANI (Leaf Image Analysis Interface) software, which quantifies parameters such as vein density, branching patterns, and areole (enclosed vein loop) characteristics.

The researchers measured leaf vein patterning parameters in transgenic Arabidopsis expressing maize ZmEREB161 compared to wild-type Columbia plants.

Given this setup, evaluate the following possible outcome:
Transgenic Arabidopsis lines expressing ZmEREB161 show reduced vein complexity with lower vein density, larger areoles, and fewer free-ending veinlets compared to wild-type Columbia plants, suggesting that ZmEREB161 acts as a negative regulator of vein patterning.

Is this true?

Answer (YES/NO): NO